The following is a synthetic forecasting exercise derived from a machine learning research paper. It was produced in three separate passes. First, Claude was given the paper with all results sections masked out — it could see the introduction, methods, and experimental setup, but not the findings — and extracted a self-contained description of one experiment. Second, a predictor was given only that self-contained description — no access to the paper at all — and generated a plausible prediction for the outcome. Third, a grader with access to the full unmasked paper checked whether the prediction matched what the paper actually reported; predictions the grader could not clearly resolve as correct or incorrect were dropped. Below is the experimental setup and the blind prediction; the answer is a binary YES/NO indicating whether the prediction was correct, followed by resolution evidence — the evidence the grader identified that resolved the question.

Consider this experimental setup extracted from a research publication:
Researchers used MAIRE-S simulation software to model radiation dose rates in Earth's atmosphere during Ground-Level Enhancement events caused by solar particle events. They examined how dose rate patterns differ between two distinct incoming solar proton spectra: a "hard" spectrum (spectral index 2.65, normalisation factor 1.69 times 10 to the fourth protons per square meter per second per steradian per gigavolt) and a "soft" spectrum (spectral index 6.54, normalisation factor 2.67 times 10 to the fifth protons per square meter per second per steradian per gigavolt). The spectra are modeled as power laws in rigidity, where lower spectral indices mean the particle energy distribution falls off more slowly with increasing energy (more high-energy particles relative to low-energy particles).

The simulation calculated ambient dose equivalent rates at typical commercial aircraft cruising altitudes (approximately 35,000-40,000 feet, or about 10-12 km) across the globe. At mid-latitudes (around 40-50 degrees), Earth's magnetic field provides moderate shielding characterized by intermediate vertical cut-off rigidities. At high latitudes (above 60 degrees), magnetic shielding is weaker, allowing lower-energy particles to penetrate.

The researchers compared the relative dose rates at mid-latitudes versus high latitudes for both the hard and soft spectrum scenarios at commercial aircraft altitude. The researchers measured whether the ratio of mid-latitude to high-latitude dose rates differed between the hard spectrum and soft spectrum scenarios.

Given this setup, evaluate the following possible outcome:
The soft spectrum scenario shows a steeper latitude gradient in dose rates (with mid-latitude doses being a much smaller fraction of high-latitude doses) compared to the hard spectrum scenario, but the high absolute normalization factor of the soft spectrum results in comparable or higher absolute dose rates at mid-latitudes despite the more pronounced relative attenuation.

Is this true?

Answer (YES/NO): NO